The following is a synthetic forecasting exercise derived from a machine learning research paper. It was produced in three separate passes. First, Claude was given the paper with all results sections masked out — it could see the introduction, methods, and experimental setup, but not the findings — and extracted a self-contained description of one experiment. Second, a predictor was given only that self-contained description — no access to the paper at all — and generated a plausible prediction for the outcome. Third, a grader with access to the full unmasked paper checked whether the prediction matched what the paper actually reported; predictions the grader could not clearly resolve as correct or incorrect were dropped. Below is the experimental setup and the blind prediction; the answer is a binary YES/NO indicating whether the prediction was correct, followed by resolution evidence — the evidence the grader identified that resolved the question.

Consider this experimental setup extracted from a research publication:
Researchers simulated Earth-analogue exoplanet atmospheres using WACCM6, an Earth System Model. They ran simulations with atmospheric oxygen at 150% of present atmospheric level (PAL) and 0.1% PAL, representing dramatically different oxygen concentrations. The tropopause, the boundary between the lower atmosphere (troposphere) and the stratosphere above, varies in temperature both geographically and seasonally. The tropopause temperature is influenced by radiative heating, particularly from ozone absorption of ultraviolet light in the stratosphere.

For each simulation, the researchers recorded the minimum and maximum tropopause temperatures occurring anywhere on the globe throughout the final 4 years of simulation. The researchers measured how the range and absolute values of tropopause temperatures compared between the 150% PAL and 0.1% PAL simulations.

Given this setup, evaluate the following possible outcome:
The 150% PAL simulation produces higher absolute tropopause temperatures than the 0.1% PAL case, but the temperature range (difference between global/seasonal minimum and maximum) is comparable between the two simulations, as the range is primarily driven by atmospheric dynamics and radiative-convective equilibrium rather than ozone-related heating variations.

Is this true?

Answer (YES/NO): NO